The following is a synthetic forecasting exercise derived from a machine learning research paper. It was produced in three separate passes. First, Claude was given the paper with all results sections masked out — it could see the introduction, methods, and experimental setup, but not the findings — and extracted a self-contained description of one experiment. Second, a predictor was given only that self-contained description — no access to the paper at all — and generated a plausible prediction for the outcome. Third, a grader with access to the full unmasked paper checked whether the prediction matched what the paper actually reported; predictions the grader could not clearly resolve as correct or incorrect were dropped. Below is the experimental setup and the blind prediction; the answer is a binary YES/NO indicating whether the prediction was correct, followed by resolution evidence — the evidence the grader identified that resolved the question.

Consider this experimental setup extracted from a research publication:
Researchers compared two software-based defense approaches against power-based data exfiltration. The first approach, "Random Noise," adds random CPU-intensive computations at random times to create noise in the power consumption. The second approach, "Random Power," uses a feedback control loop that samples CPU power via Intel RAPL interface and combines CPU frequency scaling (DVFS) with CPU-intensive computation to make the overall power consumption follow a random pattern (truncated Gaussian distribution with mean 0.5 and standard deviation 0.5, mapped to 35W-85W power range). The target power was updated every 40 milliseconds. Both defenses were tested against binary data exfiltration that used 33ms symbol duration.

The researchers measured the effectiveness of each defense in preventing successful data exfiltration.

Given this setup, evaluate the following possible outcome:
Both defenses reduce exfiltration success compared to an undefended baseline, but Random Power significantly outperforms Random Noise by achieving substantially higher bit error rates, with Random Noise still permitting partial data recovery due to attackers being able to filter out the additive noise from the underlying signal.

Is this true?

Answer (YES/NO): NO